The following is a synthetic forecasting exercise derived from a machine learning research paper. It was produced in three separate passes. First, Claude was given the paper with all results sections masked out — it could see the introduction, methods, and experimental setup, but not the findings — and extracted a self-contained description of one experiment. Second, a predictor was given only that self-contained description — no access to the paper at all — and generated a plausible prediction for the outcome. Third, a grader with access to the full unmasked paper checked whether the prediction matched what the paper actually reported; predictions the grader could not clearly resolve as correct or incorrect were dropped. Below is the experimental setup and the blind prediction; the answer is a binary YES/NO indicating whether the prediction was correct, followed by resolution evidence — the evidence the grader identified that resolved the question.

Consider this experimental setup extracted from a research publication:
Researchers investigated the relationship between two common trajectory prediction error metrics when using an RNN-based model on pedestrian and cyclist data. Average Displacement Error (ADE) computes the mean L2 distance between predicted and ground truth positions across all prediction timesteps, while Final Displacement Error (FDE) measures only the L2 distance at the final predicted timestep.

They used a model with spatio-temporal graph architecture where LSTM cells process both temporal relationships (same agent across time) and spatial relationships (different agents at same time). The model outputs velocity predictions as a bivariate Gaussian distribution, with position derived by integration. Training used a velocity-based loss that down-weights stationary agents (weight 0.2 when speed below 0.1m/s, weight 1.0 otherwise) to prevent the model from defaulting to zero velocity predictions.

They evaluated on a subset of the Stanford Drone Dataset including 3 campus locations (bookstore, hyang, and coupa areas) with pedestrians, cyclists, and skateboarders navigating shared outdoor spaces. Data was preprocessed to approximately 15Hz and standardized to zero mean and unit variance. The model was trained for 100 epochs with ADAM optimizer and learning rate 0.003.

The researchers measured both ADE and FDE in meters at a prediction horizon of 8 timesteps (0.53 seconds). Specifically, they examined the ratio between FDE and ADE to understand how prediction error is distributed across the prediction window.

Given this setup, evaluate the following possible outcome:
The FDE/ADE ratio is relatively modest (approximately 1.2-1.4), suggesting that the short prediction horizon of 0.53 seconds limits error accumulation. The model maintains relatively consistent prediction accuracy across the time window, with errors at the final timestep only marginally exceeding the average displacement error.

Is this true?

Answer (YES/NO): YES